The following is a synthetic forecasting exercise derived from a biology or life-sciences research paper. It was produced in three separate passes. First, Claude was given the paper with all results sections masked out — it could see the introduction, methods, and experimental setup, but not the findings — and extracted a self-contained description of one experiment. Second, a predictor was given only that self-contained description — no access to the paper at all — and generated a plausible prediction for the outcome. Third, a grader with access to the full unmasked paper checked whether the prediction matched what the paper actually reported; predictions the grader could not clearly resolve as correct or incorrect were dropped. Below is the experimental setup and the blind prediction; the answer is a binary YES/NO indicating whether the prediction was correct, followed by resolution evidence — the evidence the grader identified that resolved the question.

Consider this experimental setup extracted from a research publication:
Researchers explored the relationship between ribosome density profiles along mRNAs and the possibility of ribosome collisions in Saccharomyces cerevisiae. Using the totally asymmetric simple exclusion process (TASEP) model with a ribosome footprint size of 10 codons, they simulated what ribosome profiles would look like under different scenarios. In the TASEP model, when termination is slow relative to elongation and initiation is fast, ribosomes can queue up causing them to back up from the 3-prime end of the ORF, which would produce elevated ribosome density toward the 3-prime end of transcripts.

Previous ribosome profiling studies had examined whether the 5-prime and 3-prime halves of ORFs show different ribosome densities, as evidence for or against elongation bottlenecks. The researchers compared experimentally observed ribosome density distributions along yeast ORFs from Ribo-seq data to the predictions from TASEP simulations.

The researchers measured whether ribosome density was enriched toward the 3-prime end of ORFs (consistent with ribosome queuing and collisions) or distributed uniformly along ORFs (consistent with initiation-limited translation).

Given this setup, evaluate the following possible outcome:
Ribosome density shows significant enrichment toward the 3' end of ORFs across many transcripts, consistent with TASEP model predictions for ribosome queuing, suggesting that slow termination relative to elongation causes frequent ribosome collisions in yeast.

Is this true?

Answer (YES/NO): NO